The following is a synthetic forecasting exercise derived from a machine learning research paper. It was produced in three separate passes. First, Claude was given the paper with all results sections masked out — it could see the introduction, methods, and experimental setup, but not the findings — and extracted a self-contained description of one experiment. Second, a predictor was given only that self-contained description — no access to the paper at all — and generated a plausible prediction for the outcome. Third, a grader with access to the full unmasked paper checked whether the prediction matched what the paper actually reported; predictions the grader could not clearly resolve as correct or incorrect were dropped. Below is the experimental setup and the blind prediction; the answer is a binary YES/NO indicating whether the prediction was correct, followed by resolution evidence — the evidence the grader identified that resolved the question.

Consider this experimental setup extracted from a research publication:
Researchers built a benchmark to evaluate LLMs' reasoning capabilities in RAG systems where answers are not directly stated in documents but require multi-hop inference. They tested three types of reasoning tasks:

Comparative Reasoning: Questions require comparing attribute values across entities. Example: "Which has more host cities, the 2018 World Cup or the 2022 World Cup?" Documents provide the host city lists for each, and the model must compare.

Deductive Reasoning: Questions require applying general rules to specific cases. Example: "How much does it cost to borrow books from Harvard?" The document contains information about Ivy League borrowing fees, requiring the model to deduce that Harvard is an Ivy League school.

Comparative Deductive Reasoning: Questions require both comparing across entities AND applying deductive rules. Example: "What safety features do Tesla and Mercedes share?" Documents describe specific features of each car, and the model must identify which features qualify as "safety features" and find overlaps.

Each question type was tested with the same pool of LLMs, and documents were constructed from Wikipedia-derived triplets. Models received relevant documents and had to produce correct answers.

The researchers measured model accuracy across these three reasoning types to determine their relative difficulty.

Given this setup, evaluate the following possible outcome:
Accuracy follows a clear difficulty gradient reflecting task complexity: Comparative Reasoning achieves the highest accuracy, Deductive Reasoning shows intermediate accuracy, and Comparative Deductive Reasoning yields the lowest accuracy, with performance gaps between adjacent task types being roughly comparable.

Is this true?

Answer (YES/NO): NO